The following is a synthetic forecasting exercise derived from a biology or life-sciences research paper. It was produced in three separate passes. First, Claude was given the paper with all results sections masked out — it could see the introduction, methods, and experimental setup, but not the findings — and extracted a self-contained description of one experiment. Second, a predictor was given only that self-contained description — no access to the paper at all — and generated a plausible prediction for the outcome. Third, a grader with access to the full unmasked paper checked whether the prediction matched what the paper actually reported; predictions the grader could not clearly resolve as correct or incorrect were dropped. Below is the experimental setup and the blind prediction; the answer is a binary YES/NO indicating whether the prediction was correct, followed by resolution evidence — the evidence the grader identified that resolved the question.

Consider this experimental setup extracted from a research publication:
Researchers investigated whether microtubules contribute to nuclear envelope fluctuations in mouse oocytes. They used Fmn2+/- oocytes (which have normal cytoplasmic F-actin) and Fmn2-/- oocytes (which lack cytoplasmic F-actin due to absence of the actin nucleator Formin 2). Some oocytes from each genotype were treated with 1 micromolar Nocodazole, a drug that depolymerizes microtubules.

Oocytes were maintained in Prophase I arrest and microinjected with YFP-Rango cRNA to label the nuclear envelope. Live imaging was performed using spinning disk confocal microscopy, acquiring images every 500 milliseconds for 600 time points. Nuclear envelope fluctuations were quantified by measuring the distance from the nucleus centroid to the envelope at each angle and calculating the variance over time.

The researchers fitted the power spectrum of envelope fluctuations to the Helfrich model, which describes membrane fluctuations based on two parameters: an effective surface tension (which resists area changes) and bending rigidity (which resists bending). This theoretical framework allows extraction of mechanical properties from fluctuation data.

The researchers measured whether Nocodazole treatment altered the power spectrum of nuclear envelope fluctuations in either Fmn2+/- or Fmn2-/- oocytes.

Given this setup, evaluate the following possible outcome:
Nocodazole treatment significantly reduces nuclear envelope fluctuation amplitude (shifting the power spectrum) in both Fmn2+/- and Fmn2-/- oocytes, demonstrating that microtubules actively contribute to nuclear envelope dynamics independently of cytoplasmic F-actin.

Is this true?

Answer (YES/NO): NO